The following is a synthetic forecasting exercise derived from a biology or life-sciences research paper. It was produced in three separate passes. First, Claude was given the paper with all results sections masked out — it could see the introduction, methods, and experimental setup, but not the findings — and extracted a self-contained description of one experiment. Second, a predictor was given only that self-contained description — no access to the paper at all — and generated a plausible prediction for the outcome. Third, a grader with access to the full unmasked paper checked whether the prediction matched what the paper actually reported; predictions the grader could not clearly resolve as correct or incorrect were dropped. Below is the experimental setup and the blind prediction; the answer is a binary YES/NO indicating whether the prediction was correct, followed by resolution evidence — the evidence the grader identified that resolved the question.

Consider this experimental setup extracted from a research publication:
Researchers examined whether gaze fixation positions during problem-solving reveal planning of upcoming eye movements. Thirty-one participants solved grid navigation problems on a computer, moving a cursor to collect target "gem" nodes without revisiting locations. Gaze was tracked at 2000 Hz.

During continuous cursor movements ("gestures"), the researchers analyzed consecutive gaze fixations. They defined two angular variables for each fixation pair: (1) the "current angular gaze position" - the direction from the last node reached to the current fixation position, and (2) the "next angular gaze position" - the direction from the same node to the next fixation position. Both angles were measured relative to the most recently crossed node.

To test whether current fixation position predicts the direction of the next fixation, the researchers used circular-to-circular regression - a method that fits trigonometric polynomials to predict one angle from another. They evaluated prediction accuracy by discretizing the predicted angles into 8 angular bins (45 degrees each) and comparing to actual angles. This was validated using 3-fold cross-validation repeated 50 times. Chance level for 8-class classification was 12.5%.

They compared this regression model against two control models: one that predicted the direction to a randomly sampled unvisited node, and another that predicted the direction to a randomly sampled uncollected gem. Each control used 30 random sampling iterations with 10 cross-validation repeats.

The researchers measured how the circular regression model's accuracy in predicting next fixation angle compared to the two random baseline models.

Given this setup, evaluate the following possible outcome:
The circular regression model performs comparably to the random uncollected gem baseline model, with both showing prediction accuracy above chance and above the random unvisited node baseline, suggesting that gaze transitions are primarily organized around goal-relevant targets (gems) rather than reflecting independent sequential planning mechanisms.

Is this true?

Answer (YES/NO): NO